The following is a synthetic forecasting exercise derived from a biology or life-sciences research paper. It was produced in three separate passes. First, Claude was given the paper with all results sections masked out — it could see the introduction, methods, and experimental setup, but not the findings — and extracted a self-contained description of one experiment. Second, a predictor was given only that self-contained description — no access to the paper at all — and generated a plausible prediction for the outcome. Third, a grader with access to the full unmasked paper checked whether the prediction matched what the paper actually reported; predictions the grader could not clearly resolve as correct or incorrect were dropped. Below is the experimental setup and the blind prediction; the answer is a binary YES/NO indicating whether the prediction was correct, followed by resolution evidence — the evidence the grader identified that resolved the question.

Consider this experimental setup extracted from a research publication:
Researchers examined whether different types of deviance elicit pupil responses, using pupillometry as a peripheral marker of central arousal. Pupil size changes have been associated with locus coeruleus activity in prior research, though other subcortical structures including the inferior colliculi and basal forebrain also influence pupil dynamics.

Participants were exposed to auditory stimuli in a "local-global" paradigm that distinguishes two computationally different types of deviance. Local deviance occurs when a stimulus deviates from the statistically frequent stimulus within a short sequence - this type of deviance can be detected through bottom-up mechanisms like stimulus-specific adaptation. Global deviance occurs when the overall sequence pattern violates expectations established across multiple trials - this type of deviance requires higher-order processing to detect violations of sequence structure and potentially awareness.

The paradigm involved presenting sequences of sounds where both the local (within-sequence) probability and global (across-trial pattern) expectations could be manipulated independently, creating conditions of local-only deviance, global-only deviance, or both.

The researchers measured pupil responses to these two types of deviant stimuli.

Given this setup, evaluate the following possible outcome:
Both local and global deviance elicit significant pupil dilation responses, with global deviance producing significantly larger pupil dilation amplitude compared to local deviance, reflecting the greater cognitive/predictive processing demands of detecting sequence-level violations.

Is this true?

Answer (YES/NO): NO